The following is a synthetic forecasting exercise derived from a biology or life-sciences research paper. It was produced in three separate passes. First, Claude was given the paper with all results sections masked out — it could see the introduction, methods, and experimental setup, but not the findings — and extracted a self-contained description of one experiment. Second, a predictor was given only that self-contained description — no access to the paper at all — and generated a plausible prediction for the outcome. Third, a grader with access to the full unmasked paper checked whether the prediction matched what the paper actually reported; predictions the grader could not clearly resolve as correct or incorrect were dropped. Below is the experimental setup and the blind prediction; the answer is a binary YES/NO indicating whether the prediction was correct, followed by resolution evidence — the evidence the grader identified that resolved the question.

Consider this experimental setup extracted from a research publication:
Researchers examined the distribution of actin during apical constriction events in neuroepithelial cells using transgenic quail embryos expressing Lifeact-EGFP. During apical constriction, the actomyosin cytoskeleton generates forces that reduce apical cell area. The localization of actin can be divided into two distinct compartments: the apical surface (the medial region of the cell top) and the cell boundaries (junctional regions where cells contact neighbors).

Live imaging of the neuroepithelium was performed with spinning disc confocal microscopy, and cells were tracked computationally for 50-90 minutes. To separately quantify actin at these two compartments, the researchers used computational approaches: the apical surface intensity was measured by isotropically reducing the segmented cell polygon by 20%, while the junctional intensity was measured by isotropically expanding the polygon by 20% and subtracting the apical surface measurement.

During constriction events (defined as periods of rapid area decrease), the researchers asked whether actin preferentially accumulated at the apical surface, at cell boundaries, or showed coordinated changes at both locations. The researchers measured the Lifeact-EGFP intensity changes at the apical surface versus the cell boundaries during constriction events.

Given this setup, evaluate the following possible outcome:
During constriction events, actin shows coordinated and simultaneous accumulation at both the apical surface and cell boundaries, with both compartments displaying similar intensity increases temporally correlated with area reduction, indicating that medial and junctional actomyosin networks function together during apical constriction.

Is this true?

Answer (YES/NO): NO